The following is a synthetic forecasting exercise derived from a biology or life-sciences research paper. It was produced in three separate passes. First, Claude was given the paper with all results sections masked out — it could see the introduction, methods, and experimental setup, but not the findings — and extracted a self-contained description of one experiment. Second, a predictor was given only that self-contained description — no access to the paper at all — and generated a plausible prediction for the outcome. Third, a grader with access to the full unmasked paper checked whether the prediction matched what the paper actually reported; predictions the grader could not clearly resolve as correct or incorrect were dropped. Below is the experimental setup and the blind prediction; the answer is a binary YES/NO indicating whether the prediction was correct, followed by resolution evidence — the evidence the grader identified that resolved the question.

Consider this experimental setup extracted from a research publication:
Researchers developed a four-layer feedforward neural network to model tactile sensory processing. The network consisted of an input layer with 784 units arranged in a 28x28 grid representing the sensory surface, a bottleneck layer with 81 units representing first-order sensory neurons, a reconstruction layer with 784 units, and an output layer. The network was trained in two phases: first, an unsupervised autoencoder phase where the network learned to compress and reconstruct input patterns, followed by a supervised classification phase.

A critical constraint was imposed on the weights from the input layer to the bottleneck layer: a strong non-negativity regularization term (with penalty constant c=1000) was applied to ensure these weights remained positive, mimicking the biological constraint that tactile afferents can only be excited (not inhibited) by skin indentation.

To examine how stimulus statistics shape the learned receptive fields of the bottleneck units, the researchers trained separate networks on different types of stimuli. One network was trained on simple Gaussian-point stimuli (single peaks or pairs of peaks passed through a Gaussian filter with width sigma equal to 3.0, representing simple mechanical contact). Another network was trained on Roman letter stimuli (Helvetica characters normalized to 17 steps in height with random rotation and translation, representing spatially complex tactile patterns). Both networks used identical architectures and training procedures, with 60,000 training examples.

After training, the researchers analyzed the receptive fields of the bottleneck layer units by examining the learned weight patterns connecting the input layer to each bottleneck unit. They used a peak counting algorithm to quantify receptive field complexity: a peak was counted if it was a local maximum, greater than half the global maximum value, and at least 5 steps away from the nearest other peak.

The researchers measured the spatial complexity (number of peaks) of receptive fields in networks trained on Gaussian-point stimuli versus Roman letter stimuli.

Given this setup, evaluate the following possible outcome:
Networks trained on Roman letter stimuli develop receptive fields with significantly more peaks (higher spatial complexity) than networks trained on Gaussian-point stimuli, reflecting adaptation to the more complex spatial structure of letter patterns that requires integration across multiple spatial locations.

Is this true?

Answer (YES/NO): YES